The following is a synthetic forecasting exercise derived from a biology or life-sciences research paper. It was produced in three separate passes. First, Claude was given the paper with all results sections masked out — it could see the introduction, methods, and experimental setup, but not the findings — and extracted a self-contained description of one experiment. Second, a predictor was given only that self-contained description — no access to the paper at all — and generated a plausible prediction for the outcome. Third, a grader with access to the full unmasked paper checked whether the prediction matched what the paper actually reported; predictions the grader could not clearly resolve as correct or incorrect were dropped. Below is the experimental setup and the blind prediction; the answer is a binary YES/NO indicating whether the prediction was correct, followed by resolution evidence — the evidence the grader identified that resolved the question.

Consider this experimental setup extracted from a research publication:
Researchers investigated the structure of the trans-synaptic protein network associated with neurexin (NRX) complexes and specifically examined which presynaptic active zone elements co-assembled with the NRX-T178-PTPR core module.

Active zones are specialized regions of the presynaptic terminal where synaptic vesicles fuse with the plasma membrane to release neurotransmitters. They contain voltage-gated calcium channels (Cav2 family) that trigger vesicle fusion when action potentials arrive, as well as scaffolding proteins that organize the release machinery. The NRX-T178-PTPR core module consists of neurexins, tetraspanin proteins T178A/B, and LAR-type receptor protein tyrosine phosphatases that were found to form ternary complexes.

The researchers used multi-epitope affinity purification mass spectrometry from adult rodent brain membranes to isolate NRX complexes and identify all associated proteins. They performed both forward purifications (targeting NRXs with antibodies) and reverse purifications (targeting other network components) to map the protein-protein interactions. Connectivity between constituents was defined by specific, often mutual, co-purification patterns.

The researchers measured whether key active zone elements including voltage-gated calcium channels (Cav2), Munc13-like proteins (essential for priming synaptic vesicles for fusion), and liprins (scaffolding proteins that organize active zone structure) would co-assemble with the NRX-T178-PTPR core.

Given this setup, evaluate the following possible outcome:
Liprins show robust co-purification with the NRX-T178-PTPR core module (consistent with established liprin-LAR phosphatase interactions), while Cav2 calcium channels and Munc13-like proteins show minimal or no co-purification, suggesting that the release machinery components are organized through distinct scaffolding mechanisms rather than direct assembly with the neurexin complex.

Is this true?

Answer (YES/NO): NO